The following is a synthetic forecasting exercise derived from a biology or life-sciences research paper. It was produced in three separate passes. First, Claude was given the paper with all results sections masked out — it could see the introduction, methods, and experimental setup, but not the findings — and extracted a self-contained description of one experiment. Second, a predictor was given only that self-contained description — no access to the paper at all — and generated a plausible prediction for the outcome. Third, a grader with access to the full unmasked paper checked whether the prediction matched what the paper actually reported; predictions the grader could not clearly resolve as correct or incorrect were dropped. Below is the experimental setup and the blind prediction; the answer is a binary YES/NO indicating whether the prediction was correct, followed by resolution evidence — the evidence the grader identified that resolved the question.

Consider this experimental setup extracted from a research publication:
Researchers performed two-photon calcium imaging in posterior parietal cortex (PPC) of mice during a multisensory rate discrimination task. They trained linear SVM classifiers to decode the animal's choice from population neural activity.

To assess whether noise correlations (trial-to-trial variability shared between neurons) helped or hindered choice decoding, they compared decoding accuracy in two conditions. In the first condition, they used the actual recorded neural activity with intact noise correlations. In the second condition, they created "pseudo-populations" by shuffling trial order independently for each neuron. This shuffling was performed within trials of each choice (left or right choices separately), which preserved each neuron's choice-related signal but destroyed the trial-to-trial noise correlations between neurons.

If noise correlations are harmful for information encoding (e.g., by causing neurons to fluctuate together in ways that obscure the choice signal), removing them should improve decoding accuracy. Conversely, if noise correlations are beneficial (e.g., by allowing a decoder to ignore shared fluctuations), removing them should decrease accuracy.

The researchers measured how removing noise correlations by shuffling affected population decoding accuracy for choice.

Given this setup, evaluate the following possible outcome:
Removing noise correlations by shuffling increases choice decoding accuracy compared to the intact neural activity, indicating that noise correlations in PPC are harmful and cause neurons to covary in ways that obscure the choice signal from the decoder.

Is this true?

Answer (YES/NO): YES